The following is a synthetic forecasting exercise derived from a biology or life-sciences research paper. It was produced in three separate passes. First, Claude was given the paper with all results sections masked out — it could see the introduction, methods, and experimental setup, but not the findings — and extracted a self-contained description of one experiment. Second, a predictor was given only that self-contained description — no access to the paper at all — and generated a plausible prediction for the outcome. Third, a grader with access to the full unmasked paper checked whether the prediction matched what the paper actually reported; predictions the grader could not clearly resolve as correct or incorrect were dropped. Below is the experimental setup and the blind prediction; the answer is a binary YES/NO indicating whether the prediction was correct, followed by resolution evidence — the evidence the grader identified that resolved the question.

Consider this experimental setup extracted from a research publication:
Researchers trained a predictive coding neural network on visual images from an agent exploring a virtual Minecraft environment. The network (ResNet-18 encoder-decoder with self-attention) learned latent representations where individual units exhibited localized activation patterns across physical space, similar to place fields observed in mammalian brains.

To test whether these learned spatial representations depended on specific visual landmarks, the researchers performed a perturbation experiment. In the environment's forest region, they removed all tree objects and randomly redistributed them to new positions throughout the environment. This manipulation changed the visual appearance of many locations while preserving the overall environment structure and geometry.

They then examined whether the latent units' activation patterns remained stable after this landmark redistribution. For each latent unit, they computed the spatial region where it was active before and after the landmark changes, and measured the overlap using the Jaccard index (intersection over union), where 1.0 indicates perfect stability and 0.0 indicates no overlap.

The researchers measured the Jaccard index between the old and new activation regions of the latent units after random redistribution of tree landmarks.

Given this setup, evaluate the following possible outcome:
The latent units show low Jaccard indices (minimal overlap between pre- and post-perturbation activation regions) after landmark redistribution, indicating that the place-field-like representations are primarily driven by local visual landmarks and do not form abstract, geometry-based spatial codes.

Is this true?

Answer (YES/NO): NO